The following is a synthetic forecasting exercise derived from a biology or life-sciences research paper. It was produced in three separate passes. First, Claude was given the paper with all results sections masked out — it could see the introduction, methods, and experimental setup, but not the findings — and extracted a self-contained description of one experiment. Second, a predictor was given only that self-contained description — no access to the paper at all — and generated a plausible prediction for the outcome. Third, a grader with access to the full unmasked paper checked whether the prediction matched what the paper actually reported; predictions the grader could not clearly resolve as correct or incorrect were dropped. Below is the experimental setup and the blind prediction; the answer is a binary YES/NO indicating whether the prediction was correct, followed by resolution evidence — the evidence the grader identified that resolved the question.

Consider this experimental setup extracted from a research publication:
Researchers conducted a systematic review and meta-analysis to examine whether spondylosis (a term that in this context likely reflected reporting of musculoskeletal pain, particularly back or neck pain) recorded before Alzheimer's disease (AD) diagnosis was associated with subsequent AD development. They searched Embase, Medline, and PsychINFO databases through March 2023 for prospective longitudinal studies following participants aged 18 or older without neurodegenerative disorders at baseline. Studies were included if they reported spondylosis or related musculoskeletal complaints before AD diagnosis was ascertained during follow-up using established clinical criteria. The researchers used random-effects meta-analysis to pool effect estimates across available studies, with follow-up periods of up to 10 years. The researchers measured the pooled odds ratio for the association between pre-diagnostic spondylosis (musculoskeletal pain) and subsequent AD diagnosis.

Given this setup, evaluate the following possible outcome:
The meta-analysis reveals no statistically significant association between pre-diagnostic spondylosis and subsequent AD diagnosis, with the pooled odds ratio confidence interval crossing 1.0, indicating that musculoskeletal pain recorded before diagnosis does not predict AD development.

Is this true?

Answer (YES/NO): NO